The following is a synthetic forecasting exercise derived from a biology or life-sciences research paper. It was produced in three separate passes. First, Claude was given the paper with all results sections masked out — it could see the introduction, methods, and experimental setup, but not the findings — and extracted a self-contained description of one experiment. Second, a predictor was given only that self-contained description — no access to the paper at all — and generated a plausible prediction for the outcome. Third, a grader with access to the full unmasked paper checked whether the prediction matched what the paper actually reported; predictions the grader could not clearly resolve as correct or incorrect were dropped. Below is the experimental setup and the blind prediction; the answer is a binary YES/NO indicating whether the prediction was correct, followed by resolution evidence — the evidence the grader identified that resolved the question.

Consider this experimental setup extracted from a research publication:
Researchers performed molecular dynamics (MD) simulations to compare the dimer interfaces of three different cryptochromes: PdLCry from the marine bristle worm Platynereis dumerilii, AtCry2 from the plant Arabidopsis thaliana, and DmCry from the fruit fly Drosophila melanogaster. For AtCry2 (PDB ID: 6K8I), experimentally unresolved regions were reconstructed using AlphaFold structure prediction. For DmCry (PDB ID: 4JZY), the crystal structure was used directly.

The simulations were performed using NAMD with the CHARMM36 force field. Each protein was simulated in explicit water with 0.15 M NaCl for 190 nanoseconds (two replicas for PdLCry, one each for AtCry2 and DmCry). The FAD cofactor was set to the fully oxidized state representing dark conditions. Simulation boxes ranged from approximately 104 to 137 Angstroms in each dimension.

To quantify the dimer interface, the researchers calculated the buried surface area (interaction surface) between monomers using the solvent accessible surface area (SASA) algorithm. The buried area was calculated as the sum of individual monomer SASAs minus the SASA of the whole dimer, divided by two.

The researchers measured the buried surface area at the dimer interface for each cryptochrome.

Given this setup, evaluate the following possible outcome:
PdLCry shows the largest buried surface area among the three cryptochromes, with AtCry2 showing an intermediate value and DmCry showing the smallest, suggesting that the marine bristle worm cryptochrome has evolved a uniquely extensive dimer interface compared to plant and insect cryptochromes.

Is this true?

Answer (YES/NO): NO